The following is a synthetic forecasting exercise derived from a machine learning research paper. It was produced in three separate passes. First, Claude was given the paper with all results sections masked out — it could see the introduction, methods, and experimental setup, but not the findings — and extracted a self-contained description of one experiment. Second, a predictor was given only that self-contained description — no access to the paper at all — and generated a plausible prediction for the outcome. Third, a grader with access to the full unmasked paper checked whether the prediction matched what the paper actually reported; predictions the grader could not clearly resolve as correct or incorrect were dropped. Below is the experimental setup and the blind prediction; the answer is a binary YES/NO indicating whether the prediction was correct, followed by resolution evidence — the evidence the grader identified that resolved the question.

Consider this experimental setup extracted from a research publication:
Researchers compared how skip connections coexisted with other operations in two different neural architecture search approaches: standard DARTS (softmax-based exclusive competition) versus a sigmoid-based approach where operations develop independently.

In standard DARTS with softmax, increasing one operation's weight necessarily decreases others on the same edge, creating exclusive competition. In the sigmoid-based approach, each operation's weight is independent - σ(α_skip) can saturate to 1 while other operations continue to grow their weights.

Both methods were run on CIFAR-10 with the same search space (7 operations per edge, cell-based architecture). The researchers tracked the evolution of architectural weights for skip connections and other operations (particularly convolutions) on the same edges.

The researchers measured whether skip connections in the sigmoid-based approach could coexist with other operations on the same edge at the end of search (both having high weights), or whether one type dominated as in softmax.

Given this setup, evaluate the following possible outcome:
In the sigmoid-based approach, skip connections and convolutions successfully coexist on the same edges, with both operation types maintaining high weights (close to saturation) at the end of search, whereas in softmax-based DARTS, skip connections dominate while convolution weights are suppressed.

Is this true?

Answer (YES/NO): YES